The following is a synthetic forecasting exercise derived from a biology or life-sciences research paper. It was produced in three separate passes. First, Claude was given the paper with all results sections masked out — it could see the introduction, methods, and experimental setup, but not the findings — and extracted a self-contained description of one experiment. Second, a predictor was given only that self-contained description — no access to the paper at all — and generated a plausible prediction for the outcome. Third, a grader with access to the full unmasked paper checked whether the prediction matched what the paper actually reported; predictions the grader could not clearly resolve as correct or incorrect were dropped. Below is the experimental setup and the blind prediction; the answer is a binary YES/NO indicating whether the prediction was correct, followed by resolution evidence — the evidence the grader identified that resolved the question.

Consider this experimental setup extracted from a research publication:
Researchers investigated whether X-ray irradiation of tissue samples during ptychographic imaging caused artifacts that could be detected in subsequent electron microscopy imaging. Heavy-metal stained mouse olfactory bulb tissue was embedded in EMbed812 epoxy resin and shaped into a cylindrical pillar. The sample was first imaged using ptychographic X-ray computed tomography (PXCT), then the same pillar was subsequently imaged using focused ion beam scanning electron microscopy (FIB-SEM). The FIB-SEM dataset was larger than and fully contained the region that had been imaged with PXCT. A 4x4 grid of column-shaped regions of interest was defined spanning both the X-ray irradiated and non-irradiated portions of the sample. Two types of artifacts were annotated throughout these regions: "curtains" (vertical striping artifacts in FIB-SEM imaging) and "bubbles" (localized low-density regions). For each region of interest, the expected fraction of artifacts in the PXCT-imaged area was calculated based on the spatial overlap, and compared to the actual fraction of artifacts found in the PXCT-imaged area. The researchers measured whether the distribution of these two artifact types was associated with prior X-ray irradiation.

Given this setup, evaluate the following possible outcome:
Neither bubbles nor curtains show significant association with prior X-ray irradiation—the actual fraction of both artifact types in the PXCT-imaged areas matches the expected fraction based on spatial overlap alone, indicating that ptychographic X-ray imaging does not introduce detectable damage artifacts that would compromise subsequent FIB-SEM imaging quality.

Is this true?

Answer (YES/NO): NO